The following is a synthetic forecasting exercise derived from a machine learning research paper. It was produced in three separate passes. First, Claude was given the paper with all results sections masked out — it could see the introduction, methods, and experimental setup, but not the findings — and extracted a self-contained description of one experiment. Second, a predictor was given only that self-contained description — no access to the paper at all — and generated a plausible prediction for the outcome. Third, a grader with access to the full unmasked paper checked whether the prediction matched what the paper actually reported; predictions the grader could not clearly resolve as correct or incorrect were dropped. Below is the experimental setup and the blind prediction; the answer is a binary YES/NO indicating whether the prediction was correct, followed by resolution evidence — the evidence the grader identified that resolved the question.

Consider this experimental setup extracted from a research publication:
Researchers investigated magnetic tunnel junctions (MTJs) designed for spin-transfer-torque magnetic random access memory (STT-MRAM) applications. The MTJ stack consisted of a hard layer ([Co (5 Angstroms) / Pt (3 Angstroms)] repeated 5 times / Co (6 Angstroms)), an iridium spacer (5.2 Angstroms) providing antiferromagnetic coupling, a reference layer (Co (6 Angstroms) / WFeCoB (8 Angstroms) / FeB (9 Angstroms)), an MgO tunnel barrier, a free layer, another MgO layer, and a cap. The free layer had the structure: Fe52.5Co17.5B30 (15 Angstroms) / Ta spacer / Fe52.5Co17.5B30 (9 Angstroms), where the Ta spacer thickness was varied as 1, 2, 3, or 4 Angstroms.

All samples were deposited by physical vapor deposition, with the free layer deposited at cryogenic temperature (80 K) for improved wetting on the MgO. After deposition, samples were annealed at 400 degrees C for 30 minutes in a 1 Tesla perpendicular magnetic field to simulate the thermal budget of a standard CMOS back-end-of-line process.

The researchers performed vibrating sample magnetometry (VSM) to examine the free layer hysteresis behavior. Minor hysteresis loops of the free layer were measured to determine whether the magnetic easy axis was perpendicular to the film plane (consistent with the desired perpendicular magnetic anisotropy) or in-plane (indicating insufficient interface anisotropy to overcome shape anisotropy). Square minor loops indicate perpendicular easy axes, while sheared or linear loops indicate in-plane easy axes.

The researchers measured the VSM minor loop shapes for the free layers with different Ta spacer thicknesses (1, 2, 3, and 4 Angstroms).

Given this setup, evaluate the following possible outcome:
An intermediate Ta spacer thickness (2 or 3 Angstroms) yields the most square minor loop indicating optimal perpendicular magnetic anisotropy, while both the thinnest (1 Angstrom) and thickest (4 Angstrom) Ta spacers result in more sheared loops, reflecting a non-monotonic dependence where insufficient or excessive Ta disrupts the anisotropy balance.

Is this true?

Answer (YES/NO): NO